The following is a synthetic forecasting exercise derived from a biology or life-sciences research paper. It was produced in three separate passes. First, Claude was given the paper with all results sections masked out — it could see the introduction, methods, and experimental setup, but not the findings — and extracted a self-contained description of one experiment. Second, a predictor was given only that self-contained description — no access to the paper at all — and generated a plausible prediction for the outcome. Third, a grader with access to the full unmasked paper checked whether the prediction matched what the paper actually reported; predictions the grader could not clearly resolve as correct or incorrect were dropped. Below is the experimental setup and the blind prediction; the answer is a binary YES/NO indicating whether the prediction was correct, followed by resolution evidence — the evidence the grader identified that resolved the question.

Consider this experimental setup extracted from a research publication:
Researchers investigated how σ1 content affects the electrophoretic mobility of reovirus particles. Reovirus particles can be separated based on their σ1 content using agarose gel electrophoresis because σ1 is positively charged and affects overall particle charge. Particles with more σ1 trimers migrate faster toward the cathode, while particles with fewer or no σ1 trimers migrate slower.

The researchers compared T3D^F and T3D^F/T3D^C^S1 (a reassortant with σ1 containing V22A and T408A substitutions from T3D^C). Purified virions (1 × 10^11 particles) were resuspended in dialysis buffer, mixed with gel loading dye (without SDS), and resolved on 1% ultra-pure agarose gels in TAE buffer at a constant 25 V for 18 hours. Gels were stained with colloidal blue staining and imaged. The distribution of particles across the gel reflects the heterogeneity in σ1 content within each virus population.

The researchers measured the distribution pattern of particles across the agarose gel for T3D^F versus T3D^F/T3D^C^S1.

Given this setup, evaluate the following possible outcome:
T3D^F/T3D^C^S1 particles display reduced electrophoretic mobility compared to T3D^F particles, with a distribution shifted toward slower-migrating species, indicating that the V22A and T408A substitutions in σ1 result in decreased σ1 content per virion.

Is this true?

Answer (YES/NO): YES